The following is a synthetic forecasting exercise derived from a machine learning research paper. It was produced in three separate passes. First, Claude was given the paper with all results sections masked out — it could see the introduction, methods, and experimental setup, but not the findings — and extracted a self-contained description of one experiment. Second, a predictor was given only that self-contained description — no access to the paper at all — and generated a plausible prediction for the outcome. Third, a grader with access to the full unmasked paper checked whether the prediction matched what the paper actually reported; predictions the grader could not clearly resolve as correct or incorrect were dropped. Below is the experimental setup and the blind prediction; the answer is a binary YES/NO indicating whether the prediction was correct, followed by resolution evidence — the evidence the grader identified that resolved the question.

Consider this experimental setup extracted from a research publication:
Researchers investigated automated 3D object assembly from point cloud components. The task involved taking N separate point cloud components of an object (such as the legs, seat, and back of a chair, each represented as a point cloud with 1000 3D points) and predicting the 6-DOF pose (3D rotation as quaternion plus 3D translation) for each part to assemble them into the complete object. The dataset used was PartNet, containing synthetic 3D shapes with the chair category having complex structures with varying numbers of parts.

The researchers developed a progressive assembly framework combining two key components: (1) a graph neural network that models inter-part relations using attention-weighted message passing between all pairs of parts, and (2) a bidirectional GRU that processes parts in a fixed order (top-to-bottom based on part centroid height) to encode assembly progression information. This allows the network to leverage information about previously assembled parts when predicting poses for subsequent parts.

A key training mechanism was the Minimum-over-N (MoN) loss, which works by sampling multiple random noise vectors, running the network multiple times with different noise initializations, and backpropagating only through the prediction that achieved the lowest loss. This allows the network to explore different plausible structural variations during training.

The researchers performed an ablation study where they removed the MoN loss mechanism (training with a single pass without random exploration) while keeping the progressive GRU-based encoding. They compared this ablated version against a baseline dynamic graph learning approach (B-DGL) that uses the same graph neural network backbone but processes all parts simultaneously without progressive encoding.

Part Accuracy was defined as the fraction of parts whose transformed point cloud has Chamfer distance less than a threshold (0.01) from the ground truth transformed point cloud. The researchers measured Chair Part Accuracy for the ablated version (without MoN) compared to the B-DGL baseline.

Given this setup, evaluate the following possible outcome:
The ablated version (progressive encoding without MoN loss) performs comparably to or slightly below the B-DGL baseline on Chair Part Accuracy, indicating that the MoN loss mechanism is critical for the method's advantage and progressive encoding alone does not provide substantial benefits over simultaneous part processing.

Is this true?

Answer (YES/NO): NO